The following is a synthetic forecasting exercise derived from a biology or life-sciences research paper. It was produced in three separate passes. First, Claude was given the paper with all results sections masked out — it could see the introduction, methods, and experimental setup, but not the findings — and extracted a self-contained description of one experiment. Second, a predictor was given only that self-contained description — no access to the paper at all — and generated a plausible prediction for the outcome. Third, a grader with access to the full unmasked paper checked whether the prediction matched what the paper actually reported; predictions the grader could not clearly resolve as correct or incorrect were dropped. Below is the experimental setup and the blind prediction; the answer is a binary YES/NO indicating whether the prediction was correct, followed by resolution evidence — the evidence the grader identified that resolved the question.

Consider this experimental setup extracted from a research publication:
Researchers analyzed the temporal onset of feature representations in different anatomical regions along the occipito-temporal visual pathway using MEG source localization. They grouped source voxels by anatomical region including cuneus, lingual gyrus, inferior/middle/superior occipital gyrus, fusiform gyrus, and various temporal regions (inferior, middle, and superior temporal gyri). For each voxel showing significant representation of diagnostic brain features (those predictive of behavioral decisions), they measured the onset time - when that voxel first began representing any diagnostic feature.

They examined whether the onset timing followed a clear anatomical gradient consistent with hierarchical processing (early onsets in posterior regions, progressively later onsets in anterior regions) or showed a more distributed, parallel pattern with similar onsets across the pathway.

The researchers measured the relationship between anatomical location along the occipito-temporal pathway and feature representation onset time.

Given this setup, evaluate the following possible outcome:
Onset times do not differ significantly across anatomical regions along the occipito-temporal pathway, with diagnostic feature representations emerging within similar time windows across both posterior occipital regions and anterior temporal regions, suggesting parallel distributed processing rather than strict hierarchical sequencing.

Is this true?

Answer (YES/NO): NO